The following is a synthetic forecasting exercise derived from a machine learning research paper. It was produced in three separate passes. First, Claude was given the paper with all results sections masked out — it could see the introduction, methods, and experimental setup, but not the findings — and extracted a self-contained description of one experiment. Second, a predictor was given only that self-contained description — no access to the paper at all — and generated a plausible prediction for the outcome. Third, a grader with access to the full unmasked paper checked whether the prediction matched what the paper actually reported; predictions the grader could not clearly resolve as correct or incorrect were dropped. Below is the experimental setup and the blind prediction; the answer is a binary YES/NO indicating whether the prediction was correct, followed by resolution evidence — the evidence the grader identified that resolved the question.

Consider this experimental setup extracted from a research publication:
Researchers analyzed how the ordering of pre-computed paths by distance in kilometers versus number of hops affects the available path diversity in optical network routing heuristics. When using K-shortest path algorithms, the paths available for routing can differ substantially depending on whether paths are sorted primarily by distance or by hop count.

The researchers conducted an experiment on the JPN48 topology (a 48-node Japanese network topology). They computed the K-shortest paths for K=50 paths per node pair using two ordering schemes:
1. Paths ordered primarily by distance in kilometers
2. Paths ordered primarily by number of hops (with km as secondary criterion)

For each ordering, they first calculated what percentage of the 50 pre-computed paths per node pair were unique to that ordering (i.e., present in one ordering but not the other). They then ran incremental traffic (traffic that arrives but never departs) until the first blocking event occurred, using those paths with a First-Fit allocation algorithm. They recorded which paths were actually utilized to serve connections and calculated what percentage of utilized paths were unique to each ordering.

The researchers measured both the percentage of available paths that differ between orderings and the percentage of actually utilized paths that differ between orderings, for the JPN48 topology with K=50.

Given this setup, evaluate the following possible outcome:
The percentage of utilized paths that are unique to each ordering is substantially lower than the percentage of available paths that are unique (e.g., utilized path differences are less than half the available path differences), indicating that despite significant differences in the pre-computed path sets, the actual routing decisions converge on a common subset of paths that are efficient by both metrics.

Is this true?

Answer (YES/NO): NO